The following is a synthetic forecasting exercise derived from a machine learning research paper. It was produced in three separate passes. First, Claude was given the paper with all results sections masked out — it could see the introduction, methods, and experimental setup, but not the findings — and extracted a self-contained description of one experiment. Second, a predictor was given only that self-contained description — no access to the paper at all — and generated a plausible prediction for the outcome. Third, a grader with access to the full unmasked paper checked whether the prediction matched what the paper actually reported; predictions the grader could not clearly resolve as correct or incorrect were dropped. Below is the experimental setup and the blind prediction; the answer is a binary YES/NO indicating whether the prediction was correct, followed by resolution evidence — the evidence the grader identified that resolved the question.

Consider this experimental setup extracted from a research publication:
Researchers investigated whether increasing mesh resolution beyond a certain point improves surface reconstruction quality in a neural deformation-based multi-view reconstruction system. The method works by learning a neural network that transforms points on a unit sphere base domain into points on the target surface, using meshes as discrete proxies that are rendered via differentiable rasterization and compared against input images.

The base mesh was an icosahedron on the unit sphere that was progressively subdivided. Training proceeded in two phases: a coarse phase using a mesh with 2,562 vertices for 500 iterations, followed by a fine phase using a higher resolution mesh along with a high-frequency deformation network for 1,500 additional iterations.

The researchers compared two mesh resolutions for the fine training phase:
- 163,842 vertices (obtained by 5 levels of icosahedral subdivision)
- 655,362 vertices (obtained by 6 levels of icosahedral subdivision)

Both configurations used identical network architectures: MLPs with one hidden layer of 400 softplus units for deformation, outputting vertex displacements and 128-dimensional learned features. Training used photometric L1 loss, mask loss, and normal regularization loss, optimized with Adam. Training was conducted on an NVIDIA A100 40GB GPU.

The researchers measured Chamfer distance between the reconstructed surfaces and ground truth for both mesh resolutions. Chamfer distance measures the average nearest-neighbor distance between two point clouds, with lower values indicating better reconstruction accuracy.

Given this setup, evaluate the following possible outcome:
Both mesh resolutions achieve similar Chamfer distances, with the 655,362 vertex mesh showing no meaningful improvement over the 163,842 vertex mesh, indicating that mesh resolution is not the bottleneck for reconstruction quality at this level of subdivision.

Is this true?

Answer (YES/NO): YES